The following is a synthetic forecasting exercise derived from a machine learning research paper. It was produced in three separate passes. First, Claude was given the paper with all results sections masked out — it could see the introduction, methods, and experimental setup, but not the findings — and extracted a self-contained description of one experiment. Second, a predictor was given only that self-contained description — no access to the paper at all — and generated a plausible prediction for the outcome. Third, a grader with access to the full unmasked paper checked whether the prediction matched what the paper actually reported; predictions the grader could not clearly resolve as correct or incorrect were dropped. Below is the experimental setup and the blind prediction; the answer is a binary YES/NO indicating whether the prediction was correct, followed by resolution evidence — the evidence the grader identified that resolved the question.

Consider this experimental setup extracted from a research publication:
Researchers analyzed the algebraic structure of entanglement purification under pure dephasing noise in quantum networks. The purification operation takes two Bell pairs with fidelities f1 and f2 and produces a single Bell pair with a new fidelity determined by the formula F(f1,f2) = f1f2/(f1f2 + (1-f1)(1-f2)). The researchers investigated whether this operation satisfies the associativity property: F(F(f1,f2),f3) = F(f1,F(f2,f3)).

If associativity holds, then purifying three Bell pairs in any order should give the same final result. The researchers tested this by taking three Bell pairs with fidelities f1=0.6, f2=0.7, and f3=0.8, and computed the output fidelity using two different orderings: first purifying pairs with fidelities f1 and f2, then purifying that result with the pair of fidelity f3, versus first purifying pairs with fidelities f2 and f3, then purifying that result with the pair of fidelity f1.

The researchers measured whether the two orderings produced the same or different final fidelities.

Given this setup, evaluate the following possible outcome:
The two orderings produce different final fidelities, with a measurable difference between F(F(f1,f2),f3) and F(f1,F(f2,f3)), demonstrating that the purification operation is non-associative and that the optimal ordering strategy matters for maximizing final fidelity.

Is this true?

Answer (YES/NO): NO